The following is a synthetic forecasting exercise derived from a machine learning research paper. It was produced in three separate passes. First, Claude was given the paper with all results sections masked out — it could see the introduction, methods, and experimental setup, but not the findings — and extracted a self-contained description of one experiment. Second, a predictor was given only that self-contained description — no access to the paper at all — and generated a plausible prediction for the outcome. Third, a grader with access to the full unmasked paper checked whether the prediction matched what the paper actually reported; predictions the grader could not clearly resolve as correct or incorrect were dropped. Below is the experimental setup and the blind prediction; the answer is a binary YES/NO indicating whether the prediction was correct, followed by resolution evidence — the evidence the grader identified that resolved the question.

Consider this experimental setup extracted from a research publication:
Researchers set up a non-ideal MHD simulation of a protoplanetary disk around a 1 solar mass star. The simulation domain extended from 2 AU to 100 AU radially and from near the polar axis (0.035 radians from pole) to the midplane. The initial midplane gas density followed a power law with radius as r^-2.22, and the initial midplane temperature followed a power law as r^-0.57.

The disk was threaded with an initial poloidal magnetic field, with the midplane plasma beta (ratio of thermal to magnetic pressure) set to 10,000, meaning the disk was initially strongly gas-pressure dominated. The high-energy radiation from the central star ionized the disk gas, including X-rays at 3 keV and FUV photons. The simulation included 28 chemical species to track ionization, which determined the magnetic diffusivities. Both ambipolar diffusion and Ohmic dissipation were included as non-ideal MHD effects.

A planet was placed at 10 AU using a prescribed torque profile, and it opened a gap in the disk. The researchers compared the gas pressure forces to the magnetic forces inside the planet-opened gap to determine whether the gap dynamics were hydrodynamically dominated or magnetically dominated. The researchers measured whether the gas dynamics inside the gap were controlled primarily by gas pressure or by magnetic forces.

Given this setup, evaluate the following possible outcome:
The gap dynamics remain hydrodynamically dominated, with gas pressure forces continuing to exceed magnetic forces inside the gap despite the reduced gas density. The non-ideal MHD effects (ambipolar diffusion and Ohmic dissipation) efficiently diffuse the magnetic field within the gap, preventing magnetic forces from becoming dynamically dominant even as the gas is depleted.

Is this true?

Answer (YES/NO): NO